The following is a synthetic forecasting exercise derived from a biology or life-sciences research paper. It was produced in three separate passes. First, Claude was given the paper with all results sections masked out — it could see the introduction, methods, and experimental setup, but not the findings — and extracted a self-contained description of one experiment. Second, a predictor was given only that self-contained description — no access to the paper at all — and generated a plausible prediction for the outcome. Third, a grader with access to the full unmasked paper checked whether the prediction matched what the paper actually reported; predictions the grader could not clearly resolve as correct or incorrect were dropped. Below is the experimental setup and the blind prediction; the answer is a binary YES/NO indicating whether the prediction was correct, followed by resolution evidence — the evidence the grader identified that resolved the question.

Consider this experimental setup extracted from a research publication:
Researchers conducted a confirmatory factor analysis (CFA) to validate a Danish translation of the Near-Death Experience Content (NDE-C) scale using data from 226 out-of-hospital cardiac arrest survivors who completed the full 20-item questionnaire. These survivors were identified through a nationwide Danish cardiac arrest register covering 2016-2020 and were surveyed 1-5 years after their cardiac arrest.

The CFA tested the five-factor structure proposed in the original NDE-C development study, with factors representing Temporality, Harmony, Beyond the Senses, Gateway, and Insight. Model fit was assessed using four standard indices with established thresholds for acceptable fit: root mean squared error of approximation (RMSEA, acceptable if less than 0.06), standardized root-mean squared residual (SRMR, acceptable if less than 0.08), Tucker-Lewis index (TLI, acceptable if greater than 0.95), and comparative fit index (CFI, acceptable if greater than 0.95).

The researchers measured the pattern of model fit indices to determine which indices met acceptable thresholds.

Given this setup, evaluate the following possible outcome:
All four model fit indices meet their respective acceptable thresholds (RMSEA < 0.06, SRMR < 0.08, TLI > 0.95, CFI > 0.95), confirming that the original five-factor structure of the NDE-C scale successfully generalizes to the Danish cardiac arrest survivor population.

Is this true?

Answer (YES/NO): NO